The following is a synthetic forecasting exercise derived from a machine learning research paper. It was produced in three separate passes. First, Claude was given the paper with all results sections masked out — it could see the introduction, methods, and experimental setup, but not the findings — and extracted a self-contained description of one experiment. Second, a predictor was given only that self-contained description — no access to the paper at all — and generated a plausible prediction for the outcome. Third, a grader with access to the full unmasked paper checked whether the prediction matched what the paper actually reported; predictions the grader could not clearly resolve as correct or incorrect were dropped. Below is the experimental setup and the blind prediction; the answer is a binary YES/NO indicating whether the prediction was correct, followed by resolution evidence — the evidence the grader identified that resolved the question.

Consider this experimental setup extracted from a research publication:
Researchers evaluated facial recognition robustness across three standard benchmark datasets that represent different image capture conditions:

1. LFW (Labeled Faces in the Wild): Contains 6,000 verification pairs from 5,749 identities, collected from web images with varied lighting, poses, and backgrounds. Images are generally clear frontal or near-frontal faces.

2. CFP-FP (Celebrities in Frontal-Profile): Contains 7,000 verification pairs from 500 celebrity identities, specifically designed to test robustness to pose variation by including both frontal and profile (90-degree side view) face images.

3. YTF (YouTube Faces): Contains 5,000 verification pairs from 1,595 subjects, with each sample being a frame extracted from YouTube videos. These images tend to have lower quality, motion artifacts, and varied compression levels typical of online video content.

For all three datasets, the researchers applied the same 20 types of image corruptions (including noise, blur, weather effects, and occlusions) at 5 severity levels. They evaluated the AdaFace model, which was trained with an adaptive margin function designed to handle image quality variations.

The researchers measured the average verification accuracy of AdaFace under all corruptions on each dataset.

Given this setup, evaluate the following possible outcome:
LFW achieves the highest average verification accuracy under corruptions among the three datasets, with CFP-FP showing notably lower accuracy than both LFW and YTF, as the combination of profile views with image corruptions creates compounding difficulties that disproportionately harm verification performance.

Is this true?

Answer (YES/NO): NO